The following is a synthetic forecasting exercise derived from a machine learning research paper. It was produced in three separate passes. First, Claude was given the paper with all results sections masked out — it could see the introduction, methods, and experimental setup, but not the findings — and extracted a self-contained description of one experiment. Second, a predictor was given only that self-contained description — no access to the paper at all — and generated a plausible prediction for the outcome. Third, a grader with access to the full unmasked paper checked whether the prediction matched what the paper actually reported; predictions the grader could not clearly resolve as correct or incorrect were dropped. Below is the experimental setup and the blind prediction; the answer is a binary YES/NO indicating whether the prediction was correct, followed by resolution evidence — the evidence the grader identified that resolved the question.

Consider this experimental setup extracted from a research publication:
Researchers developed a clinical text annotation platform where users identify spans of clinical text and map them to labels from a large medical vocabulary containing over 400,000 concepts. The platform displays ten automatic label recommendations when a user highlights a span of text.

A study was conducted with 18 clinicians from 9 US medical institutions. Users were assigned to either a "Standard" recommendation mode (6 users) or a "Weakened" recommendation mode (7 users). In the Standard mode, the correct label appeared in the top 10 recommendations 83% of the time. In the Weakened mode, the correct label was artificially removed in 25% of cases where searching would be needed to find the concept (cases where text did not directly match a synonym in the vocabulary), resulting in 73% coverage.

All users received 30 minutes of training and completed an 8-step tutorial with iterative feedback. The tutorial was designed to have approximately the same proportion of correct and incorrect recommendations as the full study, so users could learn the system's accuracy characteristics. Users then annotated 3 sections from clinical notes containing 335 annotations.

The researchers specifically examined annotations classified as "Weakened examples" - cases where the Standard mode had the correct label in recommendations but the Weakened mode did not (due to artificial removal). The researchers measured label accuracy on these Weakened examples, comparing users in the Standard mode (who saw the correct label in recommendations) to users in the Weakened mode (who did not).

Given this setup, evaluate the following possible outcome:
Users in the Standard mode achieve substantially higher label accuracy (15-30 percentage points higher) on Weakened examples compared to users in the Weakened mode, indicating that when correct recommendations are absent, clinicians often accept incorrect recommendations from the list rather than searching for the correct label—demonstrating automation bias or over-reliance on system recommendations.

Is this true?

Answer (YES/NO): YES